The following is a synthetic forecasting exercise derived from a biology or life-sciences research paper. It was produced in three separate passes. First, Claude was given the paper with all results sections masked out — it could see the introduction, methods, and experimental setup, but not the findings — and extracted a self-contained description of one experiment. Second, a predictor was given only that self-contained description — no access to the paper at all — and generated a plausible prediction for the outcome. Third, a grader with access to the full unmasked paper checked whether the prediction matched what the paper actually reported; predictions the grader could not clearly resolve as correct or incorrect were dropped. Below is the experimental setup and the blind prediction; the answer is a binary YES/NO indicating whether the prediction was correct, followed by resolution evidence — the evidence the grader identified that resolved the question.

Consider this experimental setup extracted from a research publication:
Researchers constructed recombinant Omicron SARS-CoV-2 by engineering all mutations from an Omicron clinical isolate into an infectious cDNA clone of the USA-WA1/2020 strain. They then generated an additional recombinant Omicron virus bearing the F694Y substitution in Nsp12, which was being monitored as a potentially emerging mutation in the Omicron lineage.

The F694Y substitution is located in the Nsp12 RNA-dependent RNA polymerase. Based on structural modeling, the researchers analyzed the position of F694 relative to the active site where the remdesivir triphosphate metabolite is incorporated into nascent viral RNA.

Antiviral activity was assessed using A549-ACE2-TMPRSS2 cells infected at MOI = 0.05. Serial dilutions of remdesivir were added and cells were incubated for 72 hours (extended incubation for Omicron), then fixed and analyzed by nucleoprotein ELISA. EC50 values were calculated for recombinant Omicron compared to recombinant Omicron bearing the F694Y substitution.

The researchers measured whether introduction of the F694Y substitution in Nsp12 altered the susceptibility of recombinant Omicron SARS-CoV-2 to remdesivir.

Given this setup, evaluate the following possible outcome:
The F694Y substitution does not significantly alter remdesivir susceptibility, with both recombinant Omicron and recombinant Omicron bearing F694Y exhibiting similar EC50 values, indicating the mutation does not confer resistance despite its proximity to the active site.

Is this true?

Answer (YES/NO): YES